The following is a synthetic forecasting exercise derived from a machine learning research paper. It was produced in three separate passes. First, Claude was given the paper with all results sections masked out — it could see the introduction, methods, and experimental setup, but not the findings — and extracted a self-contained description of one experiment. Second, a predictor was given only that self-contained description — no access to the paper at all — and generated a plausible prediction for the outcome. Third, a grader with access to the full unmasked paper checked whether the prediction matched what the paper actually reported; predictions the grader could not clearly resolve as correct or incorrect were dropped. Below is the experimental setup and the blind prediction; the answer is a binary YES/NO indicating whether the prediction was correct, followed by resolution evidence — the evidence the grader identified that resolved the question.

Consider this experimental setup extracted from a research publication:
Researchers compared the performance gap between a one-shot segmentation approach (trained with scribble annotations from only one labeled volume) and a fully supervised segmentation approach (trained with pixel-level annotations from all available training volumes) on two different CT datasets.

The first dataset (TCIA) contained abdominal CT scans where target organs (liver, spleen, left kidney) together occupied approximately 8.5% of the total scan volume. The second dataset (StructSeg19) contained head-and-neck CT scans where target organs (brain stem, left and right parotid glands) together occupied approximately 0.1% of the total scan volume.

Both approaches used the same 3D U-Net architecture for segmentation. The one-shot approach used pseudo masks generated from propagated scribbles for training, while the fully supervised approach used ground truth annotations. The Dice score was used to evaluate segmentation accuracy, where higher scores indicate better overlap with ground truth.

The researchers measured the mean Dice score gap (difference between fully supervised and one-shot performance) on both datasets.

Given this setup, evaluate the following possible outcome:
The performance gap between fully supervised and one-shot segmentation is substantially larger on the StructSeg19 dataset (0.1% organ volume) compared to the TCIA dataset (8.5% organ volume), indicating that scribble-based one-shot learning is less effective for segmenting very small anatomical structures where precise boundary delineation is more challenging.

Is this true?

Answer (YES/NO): YES